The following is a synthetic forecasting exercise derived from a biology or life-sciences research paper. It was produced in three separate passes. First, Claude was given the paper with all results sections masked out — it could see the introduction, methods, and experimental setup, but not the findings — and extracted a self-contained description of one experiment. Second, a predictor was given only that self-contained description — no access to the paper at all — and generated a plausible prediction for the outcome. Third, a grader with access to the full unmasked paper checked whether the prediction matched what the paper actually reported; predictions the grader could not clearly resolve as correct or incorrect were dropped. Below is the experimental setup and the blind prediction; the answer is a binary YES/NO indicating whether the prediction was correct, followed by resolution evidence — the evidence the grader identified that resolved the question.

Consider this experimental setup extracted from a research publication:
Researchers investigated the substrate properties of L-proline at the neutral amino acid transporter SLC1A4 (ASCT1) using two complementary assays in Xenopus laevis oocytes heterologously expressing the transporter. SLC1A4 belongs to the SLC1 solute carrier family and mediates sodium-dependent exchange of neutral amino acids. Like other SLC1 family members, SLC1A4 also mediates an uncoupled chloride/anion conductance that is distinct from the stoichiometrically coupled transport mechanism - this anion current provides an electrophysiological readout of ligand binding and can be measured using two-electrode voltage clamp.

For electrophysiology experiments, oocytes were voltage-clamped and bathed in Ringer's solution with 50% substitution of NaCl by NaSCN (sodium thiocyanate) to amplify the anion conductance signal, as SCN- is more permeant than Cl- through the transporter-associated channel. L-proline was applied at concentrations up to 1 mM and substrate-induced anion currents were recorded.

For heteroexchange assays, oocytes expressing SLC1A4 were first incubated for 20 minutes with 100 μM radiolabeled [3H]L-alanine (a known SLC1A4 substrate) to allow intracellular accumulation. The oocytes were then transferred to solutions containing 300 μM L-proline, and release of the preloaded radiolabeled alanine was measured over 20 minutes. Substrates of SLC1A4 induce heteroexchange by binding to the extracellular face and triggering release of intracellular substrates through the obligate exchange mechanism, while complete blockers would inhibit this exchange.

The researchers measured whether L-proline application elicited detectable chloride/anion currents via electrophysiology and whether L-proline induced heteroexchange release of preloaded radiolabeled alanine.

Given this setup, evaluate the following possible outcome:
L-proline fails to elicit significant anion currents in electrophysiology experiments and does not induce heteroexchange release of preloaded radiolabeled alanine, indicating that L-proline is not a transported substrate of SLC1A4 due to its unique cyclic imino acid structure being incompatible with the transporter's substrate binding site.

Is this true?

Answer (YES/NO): NO